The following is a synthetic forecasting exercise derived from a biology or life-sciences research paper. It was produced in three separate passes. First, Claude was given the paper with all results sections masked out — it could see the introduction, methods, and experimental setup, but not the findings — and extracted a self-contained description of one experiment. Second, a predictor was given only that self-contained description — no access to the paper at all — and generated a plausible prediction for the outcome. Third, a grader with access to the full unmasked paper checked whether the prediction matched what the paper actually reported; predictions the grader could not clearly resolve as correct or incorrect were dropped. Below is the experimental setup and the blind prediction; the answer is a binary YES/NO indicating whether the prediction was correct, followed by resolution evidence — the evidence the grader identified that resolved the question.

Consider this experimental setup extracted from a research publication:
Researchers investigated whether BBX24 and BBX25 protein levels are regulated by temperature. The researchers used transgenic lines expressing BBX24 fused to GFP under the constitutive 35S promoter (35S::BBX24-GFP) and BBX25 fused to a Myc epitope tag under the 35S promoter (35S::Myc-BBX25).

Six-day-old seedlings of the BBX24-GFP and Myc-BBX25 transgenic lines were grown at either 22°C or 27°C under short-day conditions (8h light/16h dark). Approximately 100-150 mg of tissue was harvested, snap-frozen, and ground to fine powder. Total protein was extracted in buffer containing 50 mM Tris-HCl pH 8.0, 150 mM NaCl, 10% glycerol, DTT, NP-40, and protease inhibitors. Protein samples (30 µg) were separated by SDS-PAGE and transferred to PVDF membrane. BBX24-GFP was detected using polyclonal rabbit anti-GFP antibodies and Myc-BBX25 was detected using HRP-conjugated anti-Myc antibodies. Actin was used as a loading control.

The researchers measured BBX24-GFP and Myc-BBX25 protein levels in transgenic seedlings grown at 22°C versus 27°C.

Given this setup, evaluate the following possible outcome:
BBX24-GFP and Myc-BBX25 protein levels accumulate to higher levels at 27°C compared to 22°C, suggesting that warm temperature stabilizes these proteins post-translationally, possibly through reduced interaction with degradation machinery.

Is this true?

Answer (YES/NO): YES